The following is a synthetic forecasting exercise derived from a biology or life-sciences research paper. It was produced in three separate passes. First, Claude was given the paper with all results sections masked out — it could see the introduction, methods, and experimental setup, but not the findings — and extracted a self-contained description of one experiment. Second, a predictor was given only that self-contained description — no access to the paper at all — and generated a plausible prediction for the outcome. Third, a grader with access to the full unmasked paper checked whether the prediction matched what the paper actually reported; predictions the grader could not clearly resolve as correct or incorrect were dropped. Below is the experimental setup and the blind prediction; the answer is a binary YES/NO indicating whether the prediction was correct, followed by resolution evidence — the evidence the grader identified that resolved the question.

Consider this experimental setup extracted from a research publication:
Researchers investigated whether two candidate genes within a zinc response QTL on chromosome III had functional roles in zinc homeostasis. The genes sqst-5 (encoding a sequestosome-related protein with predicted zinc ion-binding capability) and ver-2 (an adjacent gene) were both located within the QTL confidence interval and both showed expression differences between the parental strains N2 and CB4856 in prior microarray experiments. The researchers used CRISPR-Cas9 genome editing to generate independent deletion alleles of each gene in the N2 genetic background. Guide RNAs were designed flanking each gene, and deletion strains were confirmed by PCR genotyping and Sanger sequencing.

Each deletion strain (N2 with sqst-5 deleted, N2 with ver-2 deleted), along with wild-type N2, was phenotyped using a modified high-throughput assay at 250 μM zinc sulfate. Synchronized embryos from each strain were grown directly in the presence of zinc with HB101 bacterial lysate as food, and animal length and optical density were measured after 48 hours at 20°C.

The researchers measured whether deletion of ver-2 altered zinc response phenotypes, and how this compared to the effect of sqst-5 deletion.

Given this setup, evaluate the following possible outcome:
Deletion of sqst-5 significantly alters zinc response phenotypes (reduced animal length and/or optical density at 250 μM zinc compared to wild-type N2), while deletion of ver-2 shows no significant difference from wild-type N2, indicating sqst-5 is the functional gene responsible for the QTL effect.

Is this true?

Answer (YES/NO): NO